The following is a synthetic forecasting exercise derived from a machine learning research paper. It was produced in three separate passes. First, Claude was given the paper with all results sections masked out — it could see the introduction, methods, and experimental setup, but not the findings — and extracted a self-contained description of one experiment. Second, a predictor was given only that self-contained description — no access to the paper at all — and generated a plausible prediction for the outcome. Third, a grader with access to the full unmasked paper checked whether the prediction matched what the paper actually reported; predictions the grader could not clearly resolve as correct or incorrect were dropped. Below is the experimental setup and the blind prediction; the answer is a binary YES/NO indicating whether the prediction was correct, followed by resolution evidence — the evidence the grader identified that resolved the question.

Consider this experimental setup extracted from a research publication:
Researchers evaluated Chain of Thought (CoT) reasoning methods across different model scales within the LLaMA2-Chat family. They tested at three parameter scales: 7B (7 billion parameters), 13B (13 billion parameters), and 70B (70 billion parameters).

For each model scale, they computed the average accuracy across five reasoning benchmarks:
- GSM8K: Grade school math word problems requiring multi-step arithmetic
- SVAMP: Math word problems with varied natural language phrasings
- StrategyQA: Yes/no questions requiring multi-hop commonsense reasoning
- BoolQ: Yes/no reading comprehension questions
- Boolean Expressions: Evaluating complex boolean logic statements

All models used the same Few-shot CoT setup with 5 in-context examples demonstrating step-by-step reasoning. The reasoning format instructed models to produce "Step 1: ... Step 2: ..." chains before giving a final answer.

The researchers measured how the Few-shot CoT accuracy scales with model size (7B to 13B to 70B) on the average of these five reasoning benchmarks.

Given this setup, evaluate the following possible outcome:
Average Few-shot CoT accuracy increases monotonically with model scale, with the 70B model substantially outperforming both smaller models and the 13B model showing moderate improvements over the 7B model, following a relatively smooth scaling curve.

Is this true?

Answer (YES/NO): YES